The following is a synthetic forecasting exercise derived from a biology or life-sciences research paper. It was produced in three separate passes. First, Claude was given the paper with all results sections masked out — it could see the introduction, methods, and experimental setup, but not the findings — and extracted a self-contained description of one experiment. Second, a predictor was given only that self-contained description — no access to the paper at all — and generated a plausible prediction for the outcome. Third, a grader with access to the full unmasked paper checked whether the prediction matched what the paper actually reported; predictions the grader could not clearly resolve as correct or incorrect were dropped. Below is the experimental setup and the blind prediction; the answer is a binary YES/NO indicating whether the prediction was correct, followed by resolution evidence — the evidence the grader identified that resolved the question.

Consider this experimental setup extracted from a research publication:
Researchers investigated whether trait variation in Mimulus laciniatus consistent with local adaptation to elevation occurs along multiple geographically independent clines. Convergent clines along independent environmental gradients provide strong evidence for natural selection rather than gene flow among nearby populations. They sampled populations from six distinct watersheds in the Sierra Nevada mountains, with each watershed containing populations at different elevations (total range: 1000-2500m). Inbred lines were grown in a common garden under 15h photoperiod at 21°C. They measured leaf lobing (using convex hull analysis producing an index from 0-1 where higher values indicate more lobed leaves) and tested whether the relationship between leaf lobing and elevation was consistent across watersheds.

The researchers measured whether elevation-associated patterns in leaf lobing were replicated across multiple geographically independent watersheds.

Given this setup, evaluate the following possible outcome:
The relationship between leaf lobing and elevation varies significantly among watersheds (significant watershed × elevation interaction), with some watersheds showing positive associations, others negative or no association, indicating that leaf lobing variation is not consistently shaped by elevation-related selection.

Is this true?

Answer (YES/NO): NO